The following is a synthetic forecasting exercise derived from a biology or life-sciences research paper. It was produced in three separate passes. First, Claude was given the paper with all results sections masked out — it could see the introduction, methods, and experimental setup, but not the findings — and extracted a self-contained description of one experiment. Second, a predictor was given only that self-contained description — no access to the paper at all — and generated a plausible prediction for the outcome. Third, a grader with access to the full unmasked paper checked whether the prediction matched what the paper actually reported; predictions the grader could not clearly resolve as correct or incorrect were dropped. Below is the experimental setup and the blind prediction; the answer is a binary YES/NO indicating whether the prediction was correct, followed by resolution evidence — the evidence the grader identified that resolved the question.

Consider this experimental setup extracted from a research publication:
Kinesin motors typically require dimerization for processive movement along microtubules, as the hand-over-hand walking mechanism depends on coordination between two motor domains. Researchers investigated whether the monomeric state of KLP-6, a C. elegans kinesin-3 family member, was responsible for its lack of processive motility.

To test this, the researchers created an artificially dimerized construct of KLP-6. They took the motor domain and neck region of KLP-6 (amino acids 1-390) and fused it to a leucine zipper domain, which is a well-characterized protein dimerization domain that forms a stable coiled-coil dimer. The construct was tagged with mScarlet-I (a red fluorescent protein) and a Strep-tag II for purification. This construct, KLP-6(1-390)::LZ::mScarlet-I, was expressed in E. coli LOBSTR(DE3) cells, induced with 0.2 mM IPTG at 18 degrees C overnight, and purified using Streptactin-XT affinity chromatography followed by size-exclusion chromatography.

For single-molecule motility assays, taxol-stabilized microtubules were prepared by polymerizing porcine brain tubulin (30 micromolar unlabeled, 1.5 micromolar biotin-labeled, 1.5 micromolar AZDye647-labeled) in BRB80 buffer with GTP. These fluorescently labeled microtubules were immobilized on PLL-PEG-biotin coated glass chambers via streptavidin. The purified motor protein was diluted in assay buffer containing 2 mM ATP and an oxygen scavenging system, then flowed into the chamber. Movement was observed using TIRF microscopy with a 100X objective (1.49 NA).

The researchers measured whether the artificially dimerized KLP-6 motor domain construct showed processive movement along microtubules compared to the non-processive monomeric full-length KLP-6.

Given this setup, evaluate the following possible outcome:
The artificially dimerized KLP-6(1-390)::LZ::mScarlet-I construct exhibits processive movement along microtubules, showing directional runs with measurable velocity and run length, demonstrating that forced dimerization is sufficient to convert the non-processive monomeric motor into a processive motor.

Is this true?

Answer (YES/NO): YES